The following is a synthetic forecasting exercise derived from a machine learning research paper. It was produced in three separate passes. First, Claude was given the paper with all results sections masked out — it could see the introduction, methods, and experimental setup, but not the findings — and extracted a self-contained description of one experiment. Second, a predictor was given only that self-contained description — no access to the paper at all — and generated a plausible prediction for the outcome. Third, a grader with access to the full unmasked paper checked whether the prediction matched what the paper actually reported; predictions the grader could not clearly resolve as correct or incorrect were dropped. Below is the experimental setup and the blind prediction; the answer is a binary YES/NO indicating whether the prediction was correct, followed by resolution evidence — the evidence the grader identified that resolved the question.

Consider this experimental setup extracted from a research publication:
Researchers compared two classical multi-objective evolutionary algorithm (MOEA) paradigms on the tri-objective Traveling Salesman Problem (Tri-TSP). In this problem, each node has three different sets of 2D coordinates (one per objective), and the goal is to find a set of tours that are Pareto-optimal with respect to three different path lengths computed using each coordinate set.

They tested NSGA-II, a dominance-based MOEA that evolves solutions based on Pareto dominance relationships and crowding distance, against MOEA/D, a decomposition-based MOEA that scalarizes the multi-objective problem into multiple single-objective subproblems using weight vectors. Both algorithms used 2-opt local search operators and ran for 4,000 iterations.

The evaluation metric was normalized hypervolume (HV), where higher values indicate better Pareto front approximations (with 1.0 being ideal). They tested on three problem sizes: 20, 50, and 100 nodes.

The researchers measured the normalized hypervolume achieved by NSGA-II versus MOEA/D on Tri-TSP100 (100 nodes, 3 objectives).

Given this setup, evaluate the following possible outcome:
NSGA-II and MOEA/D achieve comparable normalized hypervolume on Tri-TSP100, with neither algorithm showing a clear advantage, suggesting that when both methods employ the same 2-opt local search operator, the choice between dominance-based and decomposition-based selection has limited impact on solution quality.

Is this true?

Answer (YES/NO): NO